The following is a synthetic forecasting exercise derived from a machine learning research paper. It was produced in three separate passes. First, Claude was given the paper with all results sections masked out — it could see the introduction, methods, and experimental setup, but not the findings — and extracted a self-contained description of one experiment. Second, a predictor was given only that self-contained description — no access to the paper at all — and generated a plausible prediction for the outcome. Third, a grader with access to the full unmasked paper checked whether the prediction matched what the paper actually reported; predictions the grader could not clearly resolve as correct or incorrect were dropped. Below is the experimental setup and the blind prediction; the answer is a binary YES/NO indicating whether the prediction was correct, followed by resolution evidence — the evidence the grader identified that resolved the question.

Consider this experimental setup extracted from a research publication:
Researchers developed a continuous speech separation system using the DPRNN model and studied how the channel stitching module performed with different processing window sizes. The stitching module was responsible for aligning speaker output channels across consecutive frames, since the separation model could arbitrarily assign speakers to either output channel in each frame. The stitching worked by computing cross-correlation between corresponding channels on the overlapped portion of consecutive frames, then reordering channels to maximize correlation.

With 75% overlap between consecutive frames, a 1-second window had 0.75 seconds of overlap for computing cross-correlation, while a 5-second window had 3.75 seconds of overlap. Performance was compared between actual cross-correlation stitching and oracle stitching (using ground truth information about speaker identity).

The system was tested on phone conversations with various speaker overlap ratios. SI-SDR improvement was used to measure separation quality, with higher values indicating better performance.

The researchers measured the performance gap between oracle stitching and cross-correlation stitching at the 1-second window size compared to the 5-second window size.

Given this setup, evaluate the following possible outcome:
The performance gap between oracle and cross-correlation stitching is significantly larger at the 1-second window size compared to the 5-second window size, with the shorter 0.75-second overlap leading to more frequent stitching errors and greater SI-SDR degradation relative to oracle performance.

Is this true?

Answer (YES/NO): YES